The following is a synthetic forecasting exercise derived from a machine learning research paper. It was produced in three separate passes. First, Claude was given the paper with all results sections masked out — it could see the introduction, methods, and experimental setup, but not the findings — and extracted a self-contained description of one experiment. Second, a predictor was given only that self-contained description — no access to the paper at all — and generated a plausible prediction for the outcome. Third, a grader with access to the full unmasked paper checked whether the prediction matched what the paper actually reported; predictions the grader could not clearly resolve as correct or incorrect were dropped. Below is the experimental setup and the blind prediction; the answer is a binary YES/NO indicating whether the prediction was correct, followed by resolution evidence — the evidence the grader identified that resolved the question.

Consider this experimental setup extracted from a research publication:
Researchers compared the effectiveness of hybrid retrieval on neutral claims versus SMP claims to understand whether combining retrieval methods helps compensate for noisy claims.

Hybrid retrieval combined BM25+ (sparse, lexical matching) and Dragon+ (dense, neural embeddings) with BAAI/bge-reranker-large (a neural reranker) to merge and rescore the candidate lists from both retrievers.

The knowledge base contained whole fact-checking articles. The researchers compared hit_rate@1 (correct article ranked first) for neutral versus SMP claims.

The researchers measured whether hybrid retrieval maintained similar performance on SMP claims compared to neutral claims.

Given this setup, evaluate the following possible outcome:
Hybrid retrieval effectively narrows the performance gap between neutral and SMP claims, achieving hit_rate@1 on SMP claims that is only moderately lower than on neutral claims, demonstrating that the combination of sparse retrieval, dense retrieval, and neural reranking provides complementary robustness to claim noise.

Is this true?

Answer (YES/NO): YES